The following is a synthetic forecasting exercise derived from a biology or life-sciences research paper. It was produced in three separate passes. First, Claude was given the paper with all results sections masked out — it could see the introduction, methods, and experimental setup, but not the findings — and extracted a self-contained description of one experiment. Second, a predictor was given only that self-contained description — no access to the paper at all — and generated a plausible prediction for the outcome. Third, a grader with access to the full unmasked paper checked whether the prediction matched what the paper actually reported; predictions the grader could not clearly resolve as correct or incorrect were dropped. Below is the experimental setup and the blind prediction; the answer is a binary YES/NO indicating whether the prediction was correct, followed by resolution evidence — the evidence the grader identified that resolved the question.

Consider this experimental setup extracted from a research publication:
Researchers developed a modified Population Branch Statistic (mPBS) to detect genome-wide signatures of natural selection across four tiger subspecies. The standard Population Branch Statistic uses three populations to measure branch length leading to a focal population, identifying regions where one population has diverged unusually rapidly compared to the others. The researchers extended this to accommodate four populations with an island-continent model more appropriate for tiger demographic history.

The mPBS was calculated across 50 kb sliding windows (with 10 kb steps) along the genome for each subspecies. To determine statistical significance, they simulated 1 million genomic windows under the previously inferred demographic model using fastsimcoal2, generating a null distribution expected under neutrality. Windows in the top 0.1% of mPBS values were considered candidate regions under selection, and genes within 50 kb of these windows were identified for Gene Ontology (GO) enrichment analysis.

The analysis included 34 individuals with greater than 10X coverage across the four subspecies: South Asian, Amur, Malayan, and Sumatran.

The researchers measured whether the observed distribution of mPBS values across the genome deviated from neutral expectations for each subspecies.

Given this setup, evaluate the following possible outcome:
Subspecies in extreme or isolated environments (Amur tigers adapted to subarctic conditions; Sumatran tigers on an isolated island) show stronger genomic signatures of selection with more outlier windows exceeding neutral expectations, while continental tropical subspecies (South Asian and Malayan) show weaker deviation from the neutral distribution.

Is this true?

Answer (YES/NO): YES